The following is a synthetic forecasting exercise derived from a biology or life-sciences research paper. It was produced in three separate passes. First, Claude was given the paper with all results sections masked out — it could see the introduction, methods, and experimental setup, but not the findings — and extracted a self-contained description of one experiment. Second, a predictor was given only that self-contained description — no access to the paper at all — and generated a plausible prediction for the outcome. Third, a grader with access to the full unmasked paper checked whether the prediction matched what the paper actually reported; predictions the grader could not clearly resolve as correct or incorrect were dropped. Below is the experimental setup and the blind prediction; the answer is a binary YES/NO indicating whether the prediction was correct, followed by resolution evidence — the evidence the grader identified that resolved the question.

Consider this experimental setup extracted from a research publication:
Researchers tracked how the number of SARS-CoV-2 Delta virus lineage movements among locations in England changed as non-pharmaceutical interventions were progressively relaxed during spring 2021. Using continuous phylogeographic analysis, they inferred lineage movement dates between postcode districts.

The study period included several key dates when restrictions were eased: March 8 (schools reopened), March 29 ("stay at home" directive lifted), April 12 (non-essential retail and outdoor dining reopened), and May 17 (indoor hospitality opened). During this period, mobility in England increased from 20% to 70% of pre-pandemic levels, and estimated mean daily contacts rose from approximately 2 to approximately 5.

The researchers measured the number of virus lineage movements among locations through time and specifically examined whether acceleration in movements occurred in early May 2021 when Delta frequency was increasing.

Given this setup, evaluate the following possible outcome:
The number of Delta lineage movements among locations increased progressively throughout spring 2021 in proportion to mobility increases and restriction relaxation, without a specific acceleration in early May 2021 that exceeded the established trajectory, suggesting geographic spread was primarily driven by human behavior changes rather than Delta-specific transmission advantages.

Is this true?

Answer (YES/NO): NO